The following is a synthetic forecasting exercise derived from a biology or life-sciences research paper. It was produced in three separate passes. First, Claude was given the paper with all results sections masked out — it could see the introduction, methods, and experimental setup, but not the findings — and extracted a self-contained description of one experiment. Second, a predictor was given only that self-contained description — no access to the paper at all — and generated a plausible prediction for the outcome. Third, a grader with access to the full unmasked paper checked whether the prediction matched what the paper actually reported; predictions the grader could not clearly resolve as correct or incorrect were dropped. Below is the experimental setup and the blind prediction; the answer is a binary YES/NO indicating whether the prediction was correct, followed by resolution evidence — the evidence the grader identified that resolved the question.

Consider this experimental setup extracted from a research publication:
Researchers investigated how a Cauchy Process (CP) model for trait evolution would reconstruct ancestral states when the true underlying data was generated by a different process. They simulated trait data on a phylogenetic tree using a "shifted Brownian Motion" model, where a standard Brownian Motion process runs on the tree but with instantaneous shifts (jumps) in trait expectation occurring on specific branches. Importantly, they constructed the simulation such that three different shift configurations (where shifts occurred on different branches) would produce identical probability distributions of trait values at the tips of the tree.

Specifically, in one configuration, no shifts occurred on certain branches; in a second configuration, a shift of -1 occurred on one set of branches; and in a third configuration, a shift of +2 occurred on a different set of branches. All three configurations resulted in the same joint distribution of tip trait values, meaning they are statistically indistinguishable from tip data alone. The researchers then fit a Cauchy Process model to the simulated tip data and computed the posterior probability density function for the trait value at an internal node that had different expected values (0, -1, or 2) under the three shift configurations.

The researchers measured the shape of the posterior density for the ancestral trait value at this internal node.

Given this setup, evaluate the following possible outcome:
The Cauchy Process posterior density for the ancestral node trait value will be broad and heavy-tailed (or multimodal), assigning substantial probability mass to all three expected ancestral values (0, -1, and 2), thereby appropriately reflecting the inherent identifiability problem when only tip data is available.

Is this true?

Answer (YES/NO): YES